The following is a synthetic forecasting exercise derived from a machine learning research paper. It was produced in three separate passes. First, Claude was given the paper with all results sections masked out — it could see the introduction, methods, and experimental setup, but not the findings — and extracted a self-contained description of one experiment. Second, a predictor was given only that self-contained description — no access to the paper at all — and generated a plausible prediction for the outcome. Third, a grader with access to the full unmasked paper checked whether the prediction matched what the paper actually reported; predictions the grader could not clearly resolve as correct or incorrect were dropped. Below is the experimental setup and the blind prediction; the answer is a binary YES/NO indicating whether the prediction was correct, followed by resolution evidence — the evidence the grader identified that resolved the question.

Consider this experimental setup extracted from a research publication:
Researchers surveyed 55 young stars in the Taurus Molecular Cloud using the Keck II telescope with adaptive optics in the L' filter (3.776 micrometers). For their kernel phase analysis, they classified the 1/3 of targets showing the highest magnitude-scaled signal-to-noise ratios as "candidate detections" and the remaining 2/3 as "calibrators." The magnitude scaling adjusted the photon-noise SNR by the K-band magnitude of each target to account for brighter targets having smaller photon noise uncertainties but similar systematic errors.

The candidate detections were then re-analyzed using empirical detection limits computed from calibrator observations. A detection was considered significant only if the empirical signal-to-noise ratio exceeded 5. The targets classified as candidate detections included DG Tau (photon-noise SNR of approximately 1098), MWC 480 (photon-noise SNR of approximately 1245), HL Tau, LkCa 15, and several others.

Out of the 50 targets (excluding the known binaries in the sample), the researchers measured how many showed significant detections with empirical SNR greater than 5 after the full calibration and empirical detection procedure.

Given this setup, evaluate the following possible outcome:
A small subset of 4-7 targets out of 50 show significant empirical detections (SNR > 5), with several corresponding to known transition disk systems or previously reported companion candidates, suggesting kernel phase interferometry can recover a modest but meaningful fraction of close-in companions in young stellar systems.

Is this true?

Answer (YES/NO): NO